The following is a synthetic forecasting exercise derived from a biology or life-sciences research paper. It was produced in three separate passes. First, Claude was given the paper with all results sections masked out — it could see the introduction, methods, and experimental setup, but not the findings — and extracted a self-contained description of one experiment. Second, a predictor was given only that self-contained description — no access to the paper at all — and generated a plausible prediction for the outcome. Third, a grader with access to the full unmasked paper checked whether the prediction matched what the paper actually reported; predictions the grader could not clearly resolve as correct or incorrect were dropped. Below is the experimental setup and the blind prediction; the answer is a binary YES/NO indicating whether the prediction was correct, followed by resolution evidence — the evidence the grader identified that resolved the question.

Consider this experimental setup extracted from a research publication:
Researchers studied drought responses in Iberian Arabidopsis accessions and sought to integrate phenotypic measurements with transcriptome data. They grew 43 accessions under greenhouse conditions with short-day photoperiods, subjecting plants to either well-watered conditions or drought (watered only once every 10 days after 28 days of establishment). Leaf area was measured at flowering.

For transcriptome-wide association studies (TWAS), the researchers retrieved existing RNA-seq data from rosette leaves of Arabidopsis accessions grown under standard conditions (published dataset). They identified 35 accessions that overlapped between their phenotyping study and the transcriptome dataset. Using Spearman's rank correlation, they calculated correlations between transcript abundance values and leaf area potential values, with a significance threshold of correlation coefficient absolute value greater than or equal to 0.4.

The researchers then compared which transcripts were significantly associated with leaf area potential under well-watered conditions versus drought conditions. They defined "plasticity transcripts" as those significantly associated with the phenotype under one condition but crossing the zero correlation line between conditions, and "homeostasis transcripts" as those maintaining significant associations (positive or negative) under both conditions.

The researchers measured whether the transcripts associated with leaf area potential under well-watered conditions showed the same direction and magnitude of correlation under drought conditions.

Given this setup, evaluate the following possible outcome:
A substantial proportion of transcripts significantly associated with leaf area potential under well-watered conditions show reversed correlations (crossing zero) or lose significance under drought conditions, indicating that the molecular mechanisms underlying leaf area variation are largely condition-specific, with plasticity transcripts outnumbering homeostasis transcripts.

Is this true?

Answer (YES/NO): YES